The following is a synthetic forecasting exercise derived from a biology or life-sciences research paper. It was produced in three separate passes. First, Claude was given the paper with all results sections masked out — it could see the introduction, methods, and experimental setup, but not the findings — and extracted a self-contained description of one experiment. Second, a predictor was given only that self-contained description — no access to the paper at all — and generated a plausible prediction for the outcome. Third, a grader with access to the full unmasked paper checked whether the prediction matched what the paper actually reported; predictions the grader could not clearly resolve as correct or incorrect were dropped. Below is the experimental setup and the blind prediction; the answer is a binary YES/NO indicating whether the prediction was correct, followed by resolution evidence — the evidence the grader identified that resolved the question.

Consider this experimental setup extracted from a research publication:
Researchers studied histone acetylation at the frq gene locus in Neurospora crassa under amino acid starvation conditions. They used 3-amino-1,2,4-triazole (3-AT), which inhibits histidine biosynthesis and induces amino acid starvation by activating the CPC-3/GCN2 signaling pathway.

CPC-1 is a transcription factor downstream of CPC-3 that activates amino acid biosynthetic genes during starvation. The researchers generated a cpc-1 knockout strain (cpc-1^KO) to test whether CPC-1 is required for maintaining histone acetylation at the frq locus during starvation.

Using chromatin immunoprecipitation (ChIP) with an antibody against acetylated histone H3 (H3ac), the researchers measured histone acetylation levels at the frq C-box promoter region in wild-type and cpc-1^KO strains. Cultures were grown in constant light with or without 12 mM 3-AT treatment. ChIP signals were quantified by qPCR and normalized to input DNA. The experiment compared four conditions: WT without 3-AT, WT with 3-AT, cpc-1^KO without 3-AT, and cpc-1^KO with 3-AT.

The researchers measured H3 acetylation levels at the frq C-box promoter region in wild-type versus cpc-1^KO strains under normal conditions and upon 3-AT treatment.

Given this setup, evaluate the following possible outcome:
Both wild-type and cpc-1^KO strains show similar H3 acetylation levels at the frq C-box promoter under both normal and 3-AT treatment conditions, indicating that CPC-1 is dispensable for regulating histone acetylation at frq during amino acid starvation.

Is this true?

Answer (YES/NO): NO